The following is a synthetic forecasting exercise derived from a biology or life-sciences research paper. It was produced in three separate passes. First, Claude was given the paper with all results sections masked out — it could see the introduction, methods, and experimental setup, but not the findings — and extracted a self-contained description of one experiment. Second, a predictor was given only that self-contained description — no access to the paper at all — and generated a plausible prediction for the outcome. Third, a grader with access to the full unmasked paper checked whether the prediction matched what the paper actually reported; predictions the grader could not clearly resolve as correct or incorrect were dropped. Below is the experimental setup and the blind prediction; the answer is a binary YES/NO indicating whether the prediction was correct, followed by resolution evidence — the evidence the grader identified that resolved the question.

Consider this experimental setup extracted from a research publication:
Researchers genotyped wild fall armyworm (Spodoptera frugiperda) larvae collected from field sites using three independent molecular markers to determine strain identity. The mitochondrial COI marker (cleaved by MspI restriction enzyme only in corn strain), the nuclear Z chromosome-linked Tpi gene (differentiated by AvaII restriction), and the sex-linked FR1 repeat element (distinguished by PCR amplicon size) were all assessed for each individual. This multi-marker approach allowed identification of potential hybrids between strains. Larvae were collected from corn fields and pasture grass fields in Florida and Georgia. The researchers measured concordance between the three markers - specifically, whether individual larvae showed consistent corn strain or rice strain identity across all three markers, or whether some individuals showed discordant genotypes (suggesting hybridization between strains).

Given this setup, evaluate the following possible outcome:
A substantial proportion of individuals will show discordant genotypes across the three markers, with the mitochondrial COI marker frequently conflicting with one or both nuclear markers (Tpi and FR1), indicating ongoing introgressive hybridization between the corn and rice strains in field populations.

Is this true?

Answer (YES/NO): NO